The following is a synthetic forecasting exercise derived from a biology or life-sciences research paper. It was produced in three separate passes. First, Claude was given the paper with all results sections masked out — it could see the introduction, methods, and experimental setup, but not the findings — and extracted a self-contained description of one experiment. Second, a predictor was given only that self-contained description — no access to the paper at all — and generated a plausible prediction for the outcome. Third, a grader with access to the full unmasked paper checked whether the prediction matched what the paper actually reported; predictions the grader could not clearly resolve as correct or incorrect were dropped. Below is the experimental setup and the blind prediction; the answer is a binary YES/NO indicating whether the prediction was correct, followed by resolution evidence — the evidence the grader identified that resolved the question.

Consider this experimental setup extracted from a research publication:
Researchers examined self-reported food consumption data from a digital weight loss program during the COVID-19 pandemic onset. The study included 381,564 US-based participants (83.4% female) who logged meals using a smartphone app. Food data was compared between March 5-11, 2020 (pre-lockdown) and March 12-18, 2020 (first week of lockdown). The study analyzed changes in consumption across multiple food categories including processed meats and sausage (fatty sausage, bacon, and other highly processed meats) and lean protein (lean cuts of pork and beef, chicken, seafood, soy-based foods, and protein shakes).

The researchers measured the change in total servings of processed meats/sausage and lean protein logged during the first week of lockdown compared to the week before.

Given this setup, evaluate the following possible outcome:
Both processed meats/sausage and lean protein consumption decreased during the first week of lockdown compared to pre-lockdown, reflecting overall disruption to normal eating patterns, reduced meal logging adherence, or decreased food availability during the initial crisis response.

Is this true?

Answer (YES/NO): NO